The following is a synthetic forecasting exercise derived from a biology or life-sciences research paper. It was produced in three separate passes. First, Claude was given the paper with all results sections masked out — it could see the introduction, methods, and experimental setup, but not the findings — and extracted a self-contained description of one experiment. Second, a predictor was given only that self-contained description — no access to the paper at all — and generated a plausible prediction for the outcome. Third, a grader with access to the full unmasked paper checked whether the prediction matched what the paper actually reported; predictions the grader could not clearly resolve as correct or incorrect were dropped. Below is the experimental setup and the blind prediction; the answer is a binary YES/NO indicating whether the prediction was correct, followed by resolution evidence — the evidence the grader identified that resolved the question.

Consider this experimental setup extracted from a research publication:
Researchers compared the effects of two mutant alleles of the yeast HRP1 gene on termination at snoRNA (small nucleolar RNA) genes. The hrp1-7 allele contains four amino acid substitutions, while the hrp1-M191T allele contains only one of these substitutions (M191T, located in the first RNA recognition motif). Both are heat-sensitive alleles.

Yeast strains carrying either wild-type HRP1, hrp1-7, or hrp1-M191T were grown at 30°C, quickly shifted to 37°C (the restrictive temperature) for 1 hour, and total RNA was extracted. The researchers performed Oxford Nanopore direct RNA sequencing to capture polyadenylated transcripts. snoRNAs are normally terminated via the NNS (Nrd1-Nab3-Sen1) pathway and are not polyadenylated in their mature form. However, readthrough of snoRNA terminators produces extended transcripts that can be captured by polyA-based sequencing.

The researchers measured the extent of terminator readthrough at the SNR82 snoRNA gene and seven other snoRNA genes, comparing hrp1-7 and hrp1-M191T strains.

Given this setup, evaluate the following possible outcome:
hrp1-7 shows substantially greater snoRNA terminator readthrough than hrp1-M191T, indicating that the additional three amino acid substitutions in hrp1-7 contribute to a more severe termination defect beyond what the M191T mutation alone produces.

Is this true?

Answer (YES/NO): YES